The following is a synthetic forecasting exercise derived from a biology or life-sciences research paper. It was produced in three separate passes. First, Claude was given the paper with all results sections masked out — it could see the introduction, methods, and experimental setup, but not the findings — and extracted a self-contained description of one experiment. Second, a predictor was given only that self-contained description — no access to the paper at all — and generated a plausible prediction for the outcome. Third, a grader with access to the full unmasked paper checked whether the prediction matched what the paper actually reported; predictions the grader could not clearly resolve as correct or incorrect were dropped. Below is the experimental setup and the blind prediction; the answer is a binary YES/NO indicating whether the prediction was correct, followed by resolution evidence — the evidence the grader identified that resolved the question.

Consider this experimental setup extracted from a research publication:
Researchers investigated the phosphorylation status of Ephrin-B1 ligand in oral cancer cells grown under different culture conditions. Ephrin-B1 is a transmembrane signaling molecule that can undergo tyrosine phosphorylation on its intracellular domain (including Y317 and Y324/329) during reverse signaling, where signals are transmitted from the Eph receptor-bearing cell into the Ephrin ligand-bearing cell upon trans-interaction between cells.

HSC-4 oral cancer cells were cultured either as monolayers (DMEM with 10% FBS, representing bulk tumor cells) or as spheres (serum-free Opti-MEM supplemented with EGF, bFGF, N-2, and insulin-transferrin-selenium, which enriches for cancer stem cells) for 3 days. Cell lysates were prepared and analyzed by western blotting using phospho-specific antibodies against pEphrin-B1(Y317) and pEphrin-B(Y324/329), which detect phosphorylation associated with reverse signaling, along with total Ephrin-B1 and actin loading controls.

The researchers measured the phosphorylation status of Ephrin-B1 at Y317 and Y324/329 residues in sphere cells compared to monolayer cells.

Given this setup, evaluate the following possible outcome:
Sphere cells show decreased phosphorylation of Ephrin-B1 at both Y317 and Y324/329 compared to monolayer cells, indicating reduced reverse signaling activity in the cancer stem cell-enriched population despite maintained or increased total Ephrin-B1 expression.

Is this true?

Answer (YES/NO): NO